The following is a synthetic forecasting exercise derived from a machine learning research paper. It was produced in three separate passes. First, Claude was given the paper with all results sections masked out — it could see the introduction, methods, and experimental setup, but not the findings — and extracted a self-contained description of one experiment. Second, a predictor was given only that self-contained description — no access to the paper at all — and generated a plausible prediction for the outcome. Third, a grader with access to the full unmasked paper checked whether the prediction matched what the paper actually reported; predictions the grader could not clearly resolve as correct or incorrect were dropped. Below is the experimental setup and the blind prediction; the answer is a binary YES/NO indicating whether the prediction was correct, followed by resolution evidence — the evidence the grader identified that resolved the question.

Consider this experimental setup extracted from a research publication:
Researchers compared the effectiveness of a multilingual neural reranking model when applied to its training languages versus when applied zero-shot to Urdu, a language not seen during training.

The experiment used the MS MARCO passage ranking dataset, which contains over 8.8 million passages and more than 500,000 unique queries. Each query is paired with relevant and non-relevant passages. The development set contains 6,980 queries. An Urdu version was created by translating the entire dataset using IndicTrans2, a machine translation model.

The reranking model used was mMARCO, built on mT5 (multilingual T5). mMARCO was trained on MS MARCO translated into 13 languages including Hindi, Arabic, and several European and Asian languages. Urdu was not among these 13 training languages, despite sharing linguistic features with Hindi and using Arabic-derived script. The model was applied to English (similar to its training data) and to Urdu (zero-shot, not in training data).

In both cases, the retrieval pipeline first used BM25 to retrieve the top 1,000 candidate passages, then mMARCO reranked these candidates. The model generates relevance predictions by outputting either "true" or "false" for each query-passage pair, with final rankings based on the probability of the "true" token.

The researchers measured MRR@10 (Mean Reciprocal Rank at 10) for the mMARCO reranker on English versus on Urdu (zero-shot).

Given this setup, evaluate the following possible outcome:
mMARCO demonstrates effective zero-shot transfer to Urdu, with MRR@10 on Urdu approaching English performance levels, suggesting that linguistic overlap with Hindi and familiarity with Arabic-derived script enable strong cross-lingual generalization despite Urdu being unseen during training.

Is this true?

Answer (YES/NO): NO